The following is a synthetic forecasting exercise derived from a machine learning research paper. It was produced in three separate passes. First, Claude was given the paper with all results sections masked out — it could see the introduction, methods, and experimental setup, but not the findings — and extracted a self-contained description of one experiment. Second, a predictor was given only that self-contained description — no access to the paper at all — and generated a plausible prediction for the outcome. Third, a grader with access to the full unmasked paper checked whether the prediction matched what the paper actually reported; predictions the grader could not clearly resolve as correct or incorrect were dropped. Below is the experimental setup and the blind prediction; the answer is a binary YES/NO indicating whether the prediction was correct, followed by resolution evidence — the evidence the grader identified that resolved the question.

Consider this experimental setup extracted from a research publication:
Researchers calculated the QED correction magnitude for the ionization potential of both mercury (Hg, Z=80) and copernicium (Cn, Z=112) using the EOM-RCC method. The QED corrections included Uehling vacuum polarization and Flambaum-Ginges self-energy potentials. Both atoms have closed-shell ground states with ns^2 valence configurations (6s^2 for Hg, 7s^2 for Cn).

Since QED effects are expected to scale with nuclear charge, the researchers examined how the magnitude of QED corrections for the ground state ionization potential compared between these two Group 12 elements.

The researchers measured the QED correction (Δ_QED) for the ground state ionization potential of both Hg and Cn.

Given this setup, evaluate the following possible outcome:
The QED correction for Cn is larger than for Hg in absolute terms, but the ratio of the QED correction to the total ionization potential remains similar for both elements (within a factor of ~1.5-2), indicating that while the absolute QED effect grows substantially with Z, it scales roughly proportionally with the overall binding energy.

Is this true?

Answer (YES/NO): NO